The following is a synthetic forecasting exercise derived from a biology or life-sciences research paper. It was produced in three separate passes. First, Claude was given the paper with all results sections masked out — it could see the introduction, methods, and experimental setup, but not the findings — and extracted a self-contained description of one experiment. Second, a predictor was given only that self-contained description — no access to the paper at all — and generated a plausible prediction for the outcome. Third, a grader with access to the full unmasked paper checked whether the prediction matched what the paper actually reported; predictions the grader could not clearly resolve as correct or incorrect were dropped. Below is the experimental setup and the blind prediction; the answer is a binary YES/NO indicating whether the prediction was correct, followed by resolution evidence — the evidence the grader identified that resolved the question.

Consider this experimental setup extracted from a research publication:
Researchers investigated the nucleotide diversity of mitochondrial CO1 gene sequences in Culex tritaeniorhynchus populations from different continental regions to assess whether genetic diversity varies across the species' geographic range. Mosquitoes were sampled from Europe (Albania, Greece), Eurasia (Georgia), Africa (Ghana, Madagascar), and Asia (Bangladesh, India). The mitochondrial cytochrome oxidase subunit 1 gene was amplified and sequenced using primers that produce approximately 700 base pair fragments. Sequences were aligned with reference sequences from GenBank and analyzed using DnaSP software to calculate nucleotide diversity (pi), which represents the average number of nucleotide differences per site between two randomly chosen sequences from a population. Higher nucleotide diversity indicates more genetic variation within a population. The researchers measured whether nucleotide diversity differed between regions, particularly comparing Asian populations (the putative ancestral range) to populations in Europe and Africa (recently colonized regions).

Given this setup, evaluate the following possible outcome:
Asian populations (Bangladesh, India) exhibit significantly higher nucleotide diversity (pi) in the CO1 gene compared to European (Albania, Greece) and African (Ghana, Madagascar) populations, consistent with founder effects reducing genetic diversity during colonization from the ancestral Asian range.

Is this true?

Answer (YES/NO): YES